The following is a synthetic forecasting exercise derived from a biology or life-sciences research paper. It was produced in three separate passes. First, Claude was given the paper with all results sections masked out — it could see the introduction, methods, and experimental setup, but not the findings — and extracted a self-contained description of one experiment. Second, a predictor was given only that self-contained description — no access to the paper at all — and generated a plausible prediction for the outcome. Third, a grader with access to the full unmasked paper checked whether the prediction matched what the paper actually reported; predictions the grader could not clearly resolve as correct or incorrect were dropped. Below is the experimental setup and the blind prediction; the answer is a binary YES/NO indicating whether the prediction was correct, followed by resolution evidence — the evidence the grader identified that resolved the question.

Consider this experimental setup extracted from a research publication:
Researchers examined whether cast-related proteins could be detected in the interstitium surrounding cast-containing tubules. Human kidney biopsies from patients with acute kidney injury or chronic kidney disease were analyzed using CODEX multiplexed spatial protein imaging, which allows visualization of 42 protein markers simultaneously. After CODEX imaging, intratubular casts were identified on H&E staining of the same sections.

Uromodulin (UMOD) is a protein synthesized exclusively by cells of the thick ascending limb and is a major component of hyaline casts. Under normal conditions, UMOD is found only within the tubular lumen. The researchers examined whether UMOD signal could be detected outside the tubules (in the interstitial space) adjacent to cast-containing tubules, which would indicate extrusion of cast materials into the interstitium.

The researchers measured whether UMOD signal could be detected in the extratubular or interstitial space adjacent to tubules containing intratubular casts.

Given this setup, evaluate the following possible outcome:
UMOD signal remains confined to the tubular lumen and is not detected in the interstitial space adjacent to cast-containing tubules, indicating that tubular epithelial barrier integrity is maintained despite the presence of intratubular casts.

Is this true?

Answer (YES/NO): NO